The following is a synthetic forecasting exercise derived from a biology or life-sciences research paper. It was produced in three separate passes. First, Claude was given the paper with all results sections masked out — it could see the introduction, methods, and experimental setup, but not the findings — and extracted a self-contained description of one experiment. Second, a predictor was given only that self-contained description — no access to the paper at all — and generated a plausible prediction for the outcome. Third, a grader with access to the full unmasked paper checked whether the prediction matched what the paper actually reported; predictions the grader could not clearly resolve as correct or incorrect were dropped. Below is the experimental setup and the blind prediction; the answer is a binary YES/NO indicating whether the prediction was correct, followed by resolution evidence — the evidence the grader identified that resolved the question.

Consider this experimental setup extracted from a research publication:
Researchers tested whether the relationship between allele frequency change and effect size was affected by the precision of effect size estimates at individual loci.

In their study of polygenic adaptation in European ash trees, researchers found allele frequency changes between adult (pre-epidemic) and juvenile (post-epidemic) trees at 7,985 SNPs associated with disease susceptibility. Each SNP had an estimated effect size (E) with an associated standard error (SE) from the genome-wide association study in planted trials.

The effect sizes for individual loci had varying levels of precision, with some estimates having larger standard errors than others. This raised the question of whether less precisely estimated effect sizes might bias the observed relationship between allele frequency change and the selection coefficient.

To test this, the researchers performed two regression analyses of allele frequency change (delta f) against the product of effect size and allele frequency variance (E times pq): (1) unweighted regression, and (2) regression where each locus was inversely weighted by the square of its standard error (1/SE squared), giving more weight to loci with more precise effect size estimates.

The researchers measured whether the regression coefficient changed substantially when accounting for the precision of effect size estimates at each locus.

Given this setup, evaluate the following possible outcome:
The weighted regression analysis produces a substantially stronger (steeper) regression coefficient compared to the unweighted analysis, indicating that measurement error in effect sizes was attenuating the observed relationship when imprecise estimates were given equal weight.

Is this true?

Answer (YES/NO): NO